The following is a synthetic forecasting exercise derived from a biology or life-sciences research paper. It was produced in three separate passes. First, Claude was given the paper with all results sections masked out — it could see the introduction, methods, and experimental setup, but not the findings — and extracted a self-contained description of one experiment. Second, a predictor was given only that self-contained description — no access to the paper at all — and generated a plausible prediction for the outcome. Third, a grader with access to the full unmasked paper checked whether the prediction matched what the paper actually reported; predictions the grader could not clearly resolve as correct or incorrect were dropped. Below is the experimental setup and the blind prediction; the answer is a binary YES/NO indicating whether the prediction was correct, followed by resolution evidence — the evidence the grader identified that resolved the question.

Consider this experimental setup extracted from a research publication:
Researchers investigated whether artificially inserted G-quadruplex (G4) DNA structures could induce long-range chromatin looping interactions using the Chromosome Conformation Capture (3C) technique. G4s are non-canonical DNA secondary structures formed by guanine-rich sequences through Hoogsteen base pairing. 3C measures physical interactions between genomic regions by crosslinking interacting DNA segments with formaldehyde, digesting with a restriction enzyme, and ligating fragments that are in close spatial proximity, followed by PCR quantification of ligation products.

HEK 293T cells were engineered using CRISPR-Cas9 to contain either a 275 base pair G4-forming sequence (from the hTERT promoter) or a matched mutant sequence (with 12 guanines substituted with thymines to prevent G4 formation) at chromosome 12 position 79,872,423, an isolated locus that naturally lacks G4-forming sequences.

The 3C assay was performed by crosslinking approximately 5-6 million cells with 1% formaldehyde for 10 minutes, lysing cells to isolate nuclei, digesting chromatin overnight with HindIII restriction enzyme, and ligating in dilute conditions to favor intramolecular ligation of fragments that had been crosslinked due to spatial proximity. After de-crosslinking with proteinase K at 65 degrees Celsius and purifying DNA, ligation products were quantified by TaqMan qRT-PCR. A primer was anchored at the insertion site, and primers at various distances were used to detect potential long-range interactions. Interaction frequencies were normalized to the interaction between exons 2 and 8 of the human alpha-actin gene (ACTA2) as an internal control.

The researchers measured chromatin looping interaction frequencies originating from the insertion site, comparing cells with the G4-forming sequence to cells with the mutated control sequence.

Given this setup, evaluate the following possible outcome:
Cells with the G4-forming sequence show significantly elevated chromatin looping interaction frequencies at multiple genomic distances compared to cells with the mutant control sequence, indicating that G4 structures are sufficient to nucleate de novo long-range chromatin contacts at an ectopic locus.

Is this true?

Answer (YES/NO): YES